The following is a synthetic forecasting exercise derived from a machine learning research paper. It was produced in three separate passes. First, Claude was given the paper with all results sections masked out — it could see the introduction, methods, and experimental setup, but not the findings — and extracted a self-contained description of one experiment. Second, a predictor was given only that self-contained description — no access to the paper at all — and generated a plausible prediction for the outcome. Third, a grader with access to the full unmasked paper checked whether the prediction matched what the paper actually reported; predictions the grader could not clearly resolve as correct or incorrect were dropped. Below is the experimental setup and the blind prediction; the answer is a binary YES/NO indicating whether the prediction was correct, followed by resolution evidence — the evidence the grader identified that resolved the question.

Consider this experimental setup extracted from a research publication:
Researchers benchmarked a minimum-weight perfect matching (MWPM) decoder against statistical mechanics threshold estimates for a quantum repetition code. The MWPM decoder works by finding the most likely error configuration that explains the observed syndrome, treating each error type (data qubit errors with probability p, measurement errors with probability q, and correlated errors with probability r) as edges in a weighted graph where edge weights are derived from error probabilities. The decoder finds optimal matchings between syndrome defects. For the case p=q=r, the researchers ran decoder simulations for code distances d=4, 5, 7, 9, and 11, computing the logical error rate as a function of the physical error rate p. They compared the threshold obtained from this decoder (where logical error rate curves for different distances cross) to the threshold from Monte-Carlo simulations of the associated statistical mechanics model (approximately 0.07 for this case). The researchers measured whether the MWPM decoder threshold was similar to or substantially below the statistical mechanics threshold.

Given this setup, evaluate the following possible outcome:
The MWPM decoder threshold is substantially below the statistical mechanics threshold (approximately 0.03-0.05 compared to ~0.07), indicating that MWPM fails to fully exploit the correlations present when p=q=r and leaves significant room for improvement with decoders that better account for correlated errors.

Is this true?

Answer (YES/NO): NO